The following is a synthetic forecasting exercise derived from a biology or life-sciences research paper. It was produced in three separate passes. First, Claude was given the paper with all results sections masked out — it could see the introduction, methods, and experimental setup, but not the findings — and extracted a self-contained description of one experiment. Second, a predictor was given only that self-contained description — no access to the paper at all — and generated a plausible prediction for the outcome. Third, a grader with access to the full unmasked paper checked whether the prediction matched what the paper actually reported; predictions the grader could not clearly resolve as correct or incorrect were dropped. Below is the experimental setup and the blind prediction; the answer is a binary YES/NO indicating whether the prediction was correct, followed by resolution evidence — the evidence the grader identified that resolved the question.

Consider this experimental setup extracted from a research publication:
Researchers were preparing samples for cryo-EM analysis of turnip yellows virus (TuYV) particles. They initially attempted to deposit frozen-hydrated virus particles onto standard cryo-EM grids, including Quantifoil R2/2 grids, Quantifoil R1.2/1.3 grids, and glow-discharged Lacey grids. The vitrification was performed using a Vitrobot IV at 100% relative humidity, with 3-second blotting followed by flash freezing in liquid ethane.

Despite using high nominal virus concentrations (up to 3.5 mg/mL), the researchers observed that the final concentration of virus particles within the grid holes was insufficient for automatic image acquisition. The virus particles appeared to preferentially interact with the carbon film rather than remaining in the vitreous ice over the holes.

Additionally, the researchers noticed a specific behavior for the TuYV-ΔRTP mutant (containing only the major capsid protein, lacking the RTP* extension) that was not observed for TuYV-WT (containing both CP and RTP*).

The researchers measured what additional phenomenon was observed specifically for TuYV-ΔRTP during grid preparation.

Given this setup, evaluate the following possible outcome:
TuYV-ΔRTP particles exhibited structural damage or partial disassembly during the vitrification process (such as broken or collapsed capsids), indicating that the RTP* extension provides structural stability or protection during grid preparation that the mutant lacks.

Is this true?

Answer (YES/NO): NO